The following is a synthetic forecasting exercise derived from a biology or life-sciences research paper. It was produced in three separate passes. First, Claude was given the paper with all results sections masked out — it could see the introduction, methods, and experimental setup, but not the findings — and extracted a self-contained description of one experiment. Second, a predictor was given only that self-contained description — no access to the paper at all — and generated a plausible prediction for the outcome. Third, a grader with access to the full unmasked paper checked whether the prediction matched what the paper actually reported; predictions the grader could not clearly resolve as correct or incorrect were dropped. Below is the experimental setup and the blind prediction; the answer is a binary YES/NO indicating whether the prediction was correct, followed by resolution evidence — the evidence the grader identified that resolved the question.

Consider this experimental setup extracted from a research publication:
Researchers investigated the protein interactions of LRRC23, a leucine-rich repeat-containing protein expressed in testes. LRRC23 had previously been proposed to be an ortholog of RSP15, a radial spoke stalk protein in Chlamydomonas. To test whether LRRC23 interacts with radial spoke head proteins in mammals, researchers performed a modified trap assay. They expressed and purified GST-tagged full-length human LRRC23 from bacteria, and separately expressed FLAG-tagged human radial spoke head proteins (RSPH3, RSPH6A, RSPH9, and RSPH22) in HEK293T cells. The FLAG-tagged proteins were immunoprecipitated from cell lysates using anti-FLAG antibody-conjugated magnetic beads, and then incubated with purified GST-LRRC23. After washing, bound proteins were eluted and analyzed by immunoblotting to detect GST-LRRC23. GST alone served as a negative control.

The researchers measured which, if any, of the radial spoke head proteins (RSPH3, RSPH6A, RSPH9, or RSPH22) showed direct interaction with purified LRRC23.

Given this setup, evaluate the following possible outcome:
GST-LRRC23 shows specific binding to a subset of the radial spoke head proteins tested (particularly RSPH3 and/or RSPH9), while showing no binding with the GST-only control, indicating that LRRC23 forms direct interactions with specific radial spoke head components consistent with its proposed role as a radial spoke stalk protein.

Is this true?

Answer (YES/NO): NO